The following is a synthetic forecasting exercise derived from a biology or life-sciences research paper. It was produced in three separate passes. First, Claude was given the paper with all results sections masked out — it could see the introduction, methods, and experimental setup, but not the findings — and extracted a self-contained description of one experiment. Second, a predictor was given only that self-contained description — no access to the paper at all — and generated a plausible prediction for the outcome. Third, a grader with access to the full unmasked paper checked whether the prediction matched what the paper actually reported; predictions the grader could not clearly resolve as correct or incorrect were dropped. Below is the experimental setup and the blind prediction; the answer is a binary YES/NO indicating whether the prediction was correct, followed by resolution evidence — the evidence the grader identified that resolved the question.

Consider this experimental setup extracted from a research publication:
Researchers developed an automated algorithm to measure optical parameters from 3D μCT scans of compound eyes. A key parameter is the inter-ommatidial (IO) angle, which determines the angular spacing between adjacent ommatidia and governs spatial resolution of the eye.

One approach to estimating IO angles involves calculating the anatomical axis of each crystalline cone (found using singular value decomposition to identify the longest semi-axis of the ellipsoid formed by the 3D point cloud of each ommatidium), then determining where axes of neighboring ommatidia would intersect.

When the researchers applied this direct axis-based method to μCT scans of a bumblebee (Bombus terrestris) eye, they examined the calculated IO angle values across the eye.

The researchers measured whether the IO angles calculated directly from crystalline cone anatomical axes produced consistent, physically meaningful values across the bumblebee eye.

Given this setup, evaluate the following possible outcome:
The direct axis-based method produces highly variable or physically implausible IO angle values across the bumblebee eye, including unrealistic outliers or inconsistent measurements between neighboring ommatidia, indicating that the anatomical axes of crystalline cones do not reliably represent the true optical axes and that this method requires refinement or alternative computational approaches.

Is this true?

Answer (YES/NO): YES